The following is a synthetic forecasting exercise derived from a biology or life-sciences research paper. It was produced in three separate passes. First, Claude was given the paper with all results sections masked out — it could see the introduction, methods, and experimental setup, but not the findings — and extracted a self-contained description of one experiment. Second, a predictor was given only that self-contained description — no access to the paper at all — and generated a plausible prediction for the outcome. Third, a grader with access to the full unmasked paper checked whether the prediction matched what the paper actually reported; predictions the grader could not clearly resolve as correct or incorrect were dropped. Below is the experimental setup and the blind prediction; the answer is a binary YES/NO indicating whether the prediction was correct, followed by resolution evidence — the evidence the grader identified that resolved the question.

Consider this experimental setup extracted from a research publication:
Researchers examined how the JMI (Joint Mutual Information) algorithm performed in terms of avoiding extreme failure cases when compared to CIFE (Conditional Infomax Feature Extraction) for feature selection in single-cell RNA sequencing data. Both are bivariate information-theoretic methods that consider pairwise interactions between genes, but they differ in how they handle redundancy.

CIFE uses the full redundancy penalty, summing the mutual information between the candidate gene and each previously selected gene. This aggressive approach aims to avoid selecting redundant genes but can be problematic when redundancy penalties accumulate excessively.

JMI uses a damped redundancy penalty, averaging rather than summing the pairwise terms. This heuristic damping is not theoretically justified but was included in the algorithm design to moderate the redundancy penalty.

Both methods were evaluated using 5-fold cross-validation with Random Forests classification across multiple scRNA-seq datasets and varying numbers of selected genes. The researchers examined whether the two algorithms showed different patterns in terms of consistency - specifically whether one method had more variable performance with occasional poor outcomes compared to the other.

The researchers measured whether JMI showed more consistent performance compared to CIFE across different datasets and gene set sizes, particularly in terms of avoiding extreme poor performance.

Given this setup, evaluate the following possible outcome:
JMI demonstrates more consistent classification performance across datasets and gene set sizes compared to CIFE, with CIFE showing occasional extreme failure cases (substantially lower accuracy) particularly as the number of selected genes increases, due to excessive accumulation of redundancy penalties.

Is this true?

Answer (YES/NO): YES